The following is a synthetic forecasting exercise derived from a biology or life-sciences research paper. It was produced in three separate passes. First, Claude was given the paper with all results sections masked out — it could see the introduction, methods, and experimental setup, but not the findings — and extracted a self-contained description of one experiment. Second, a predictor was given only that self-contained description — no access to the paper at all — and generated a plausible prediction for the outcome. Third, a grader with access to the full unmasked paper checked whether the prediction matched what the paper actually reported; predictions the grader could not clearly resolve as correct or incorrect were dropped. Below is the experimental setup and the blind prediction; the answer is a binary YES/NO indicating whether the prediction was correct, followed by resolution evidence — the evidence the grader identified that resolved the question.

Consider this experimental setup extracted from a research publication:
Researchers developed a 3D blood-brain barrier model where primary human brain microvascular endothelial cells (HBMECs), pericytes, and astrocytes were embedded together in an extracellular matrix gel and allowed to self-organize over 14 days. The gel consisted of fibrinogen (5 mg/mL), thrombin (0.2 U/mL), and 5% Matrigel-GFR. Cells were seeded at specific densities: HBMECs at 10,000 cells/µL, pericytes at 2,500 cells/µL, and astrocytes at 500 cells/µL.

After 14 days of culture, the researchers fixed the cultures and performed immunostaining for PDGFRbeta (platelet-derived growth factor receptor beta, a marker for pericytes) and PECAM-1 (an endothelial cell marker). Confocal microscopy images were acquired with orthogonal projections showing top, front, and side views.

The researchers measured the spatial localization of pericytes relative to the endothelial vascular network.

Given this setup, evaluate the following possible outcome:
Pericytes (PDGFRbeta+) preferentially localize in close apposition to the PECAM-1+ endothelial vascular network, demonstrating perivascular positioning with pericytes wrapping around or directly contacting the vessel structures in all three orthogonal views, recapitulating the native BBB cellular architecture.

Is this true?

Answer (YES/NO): YES